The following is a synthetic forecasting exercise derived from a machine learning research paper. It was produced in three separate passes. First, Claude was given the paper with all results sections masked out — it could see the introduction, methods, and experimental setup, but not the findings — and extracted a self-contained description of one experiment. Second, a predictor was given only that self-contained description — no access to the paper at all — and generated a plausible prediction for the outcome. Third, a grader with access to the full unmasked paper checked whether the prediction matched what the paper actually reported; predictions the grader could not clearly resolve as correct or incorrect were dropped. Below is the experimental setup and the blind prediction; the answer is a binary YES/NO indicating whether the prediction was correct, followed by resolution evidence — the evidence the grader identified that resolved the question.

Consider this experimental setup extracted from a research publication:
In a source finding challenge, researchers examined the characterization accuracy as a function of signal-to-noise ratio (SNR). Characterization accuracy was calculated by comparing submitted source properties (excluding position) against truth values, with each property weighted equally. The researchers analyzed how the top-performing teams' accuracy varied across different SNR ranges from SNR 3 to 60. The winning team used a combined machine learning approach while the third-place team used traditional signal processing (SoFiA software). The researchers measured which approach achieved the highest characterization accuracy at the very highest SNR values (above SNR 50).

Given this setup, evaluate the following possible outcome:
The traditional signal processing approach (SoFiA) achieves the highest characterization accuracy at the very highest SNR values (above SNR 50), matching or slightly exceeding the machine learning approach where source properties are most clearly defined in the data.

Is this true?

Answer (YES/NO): YES